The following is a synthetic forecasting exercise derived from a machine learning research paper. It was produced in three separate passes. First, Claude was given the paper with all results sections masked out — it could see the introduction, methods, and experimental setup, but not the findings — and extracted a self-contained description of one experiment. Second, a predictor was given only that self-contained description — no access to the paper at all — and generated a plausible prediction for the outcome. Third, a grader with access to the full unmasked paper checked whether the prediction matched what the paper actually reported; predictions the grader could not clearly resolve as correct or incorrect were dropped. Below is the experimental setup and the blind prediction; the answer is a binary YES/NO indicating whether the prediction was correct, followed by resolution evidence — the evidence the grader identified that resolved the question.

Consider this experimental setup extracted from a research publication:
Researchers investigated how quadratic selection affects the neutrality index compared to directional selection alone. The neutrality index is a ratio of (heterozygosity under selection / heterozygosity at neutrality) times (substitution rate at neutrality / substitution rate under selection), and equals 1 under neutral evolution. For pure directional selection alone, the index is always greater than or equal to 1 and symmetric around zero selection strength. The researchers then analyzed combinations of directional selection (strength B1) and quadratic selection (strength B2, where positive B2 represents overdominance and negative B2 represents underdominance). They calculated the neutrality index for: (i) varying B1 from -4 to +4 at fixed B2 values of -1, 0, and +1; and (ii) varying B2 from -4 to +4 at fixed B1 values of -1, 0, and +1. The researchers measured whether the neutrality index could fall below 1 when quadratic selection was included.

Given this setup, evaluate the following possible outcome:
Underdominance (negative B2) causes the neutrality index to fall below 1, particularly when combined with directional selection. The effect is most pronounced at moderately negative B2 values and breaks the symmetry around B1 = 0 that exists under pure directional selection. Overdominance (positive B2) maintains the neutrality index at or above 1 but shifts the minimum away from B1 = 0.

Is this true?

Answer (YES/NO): NO